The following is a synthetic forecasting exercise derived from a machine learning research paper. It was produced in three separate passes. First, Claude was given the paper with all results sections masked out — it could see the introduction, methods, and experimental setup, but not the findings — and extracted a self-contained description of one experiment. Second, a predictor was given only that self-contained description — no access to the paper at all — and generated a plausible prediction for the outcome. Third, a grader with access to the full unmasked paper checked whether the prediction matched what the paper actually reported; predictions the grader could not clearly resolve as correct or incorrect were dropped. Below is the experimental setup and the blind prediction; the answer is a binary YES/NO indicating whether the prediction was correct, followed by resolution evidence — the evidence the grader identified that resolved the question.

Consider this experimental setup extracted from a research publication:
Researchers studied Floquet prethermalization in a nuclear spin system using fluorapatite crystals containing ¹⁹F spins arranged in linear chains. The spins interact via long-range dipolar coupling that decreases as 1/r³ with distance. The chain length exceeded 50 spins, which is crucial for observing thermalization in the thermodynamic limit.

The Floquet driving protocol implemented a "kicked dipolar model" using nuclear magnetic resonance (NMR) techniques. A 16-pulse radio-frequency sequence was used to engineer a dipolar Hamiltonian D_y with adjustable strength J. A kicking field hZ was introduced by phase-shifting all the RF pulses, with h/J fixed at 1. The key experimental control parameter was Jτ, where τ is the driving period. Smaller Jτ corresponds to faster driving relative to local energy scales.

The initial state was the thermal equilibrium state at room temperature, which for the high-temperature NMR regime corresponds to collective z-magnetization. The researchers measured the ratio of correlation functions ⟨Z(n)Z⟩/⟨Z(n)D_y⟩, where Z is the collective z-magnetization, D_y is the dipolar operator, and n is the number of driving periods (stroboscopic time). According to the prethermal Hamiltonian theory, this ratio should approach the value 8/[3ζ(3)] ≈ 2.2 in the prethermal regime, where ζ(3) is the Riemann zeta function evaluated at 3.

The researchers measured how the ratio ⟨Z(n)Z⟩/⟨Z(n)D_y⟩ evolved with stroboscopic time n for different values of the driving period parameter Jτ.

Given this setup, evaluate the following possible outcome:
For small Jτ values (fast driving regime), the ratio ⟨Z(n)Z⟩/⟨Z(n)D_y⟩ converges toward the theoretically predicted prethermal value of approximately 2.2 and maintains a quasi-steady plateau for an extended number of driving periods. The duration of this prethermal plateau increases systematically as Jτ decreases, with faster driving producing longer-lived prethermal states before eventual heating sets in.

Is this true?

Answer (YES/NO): YES